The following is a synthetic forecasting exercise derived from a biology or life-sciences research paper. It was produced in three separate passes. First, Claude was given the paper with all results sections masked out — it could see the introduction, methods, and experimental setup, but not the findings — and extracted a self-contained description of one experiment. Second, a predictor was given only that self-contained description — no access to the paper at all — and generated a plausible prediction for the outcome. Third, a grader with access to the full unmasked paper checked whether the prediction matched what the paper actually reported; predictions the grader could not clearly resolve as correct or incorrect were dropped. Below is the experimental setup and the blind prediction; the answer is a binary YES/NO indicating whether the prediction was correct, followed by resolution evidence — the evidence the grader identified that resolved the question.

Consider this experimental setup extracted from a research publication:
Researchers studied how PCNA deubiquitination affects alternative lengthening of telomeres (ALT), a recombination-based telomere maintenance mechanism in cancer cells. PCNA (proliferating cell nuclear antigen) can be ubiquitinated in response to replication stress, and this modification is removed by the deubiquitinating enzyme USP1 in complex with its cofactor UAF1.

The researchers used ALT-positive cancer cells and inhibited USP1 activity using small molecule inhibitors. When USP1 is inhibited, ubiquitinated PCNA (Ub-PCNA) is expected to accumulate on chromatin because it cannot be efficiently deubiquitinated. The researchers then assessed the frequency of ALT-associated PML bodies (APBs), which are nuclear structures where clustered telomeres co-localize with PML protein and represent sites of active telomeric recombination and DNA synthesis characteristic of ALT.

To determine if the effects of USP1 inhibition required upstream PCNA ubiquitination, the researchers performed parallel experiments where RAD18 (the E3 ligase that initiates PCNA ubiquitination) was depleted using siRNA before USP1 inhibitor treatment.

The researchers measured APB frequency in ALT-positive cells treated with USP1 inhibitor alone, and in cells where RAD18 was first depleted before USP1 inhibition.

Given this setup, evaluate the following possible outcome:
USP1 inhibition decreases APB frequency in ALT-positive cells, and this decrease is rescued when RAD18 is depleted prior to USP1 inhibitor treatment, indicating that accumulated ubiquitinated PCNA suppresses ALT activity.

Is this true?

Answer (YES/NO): NO